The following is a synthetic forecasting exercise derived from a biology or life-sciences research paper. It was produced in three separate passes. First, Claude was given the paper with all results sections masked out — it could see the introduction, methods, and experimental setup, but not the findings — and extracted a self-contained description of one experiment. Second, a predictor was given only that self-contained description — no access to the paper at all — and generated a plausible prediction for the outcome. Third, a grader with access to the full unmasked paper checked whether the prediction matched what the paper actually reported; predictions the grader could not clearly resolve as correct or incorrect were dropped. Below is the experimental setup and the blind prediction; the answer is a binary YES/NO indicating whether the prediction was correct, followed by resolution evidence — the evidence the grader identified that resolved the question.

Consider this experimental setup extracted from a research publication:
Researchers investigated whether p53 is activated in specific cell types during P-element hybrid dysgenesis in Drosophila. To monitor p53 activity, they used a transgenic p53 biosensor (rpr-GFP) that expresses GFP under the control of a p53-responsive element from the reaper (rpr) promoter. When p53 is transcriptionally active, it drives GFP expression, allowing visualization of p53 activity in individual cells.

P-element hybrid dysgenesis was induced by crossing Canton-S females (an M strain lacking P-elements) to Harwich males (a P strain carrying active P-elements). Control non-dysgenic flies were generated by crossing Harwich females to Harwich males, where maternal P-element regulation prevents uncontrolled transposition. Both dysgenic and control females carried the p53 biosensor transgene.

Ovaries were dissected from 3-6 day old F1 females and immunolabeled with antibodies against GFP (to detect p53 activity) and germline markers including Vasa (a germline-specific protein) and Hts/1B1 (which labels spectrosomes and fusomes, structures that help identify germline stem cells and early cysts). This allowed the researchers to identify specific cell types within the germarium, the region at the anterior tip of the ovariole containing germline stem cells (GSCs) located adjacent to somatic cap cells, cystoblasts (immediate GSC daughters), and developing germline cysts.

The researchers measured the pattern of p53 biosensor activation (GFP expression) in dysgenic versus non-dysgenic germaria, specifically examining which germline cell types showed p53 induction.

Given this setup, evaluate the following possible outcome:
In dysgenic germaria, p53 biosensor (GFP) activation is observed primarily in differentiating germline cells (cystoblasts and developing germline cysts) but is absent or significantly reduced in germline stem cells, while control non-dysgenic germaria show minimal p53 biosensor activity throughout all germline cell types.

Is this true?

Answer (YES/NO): NO